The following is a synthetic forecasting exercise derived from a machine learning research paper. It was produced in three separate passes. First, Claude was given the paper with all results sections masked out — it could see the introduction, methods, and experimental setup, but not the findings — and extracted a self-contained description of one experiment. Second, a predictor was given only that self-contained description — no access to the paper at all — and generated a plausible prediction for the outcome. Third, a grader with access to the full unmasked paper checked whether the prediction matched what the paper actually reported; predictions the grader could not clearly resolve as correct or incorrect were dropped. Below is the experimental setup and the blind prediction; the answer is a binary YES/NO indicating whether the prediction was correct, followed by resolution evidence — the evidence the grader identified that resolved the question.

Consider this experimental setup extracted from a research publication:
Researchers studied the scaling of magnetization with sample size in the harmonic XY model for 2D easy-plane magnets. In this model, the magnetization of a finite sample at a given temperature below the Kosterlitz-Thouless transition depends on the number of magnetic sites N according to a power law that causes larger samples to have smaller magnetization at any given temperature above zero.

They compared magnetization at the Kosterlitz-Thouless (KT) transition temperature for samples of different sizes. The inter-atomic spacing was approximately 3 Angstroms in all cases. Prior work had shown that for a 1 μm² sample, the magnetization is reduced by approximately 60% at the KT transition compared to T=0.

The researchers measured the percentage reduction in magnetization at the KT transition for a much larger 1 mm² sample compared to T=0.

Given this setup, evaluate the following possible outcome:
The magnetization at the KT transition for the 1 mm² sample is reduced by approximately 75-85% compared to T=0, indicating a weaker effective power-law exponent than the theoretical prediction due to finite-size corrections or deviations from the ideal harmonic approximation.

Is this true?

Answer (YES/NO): YES